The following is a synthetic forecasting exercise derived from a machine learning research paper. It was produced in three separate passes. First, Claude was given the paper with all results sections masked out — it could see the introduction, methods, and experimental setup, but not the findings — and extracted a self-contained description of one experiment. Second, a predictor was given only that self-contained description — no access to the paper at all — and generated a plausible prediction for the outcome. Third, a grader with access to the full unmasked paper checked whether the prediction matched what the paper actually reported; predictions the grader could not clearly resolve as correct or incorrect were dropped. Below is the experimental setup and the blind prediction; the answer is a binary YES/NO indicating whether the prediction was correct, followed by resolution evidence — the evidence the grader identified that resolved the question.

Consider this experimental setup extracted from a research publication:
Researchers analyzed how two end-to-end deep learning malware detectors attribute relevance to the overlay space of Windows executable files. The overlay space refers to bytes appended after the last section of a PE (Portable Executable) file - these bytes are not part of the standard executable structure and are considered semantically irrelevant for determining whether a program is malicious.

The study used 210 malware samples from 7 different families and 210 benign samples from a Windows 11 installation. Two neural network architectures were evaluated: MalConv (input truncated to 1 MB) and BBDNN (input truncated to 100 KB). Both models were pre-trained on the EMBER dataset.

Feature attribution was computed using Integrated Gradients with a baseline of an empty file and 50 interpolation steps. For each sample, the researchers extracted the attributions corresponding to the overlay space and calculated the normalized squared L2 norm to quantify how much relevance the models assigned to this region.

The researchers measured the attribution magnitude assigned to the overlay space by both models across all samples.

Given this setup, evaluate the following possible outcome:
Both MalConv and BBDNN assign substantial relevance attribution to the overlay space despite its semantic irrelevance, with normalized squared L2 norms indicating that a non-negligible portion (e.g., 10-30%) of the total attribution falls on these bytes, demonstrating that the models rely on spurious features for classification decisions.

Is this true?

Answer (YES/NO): NO